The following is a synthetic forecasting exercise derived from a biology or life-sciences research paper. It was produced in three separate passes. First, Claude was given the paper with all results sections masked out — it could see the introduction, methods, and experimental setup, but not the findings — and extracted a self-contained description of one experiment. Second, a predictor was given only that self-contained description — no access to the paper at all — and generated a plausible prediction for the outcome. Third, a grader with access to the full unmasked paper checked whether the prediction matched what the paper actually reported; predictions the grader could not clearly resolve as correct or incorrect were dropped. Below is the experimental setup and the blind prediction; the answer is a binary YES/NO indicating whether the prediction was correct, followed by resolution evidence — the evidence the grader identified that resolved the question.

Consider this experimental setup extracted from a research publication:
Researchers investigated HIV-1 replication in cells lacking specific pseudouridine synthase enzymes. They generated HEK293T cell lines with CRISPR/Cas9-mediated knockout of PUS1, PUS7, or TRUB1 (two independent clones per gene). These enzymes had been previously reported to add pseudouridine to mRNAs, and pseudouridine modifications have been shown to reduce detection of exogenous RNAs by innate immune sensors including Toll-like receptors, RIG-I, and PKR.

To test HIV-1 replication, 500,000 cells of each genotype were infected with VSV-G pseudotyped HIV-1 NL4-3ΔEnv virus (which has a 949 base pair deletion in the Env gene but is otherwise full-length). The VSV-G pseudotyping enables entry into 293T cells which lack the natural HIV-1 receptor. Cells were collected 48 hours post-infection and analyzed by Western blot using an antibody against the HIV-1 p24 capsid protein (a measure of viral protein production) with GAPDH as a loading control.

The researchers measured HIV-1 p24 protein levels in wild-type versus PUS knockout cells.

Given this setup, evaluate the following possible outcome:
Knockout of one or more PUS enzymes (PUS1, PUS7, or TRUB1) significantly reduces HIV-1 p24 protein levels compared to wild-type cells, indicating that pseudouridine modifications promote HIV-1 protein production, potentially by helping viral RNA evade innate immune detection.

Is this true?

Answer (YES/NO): NO